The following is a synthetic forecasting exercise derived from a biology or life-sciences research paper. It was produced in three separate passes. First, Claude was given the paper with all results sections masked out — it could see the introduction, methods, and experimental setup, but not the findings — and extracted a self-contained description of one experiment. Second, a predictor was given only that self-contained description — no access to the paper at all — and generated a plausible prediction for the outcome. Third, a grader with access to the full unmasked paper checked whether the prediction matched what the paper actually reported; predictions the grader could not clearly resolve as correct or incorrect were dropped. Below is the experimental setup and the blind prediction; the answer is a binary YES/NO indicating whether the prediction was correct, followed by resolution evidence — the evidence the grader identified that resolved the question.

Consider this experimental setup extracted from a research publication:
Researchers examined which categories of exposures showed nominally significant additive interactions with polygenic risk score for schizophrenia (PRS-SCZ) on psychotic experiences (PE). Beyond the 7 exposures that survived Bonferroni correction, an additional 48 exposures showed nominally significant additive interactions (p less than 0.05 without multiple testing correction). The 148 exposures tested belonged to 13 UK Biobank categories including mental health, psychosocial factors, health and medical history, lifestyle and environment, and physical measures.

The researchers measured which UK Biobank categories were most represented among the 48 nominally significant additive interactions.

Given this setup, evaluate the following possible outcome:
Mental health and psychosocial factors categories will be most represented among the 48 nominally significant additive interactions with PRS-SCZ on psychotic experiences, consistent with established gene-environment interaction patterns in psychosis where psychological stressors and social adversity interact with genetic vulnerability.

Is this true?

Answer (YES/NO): YES